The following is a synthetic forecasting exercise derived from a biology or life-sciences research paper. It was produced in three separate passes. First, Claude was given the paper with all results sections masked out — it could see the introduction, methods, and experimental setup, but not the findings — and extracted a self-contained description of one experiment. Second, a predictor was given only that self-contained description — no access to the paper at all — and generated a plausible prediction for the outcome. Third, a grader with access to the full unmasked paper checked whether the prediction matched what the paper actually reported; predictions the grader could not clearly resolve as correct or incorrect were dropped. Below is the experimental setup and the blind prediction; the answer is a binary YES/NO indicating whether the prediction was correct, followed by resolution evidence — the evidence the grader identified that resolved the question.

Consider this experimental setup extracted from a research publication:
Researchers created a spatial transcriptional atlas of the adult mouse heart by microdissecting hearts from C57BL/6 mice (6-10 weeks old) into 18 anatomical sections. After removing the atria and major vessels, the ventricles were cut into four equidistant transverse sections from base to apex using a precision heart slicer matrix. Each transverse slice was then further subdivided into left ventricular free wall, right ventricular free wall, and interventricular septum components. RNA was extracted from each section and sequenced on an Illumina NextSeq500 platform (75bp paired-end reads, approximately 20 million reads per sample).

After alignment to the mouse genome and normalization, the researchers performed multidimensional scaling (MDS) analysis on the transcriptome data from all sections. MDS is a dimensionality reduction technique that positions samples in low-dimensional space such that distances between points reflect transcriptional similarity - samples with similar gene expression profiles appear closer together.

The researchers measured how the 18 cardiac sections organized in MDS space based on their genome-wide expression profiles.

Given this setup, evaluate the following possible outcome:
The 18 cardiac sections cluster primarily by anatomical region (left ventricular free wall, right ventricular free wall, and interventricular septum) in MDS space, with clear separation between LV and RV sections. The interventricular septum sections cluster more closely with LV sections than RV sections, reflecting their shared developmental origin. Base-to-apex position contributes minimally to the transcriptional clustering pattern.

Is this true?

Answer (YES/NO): NO